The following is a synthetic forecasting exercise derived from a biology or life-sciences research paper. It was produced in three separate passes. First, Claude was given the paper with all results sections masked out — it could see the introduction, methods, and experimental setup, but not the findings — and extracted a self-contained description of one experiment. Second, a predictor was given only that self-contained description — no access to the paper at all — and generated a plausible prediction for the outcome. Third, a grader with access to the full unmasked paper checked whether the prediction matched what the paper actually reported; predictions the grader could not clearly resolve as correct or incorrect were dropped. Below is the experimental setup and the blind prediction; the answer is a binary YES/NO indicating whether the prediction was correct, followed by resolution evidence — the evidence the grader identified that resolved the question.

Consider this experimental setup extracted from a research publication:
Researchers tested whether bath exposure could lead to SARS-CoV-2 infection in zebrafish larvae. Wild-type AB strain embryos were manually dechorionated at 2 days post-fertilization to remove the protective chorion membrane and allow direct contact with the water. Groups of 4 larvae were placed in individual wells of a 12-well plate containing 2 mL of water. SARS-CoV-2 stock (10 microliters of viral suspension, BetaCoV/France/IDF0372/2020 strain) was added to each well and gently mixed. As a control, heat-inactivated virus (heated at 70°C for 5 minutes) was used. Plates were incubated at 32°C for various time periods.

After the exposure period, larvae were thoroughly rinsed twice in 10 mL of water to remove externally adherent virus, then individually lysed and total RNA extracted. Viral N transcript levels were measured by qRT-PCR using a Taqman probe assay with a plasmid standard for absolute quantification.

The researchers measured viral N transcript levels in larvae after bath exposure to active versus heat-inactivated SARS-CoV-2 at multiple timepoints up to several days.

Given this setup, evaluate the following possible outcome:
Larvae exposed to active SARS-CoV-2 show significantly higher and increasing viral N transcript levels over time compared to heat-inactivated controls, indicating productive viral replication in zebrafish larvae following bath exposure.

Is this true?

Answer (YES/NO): NO